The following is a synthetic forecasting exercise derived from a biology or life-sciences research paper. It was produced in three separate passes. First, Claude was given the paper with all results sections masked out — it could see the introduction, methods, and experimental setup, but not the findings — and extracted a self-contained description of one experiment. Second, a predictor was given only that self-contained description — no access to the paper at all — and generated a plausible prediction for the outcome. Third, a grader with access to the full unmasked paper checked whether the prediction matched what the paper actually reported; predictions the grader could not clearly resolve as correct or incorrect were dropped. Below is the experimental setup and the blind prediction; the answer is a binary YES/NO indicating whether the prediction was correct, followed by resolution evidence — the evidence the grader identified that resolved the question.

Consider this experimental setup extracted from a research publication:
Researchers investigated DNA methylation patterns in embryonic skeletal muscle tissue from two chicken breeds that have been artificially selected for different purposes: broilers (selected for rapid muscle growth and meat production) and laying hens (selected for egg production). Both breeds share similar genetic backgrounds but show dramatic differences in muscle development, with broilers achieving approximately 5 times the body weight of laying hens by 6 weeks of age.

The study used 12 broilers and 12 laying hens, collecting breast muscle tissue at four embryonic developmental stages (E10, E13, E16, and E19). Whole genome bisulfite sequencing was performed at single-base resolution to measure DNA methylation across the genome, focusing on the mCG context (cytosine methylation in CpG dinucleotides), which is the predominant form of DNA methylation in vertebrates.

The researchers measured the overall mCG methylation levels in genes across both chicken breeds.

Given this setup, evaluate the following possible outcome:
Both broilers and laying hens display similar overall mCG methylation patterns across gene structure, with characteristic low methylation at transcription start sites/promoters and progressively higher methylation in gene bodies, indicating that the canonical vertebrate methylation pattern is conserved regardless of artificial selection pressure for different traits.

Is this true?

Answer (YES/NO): YES